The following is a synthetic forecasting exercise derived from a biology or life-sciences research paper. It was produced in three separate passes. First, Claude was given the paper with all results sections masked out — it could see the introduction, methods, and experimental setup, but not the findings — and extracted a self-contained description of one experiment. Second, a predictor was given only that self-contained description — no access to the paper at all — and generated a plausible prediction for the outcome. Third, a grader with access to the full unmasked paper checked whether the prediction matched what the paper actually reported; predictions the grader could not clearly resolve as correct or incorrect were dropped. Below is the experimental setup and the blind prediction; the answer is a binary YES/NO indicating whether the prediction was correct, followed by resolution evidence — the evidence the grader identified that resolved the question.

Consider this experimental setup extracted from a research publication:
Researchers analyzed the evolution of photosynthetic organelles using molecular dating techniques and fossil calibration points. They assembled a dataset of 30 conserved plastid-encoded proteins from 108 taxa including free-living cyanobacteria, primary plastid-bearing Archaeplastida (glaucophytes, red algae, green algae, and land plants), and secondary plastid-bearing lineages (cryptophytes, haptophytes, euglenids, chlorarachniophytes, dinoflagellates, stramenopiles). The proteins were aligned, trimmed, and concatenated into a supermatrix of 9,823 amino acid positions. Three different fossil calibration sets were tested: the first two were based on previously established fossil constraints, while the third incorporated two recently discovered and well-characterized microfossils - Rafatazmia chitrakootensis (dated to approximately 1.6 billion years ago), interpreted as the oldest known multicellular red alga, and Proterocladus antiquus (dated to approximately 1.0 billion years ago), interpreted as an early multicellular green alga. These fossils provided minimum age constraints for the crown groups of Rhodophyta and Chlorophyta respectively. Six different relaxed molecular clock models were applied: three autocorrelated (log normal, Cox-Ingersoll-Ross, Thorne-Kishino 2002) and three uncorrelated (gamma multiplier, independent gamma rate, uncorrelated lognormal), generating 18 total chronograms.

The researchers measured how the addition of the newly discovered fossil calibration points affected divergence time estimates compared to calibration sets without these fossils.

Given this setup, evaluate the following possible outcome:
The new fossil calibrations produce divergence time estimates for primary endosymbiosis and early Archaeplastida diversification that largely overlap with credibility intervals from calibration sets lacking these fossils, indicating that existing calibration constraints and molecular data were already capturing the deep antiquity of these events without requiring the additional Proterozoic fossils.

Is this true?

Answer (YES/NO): NO